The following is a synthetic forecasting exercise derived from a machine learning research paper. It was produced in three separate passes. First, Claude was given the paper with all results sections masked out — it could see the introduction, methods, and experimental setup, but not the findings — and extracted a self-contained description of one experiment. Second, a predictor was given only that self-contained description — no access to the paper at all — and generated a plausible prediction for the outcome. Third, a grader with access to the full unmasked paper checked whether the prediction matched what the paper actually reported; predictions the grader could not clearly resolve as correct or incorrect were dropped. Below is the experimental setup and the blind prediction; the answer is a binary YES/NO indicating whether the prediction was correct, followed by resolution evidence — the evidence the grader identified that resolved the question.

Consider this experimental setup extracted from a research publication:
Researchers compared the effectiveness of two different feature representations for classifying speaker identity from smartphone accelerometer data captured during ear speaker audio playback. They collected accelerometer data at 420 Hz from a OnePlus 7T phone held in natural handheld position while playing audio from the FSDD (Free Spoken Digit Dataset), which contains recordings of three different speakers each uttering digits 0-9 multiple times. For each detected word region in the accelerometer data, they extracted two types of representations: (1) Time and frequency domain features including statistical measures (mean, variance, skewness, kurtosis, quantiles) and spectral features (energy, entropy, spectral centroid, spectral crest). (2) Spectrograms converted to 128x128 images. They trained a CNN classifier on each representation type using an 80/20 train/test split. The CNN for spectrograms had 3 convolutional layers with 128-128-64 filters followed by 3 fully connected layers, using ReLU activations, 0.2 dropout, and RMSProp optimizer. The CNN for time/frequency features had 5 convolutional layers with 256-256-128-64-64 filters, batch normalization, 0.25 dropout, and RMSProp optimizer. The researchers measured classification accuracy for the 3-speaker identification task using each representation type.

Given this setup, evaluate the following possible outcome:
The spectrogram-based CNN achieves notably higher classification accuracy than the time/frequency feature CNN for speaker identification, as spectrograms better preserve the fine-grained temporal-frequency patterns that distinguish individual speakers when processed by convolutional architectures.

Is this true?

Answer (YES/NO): NO